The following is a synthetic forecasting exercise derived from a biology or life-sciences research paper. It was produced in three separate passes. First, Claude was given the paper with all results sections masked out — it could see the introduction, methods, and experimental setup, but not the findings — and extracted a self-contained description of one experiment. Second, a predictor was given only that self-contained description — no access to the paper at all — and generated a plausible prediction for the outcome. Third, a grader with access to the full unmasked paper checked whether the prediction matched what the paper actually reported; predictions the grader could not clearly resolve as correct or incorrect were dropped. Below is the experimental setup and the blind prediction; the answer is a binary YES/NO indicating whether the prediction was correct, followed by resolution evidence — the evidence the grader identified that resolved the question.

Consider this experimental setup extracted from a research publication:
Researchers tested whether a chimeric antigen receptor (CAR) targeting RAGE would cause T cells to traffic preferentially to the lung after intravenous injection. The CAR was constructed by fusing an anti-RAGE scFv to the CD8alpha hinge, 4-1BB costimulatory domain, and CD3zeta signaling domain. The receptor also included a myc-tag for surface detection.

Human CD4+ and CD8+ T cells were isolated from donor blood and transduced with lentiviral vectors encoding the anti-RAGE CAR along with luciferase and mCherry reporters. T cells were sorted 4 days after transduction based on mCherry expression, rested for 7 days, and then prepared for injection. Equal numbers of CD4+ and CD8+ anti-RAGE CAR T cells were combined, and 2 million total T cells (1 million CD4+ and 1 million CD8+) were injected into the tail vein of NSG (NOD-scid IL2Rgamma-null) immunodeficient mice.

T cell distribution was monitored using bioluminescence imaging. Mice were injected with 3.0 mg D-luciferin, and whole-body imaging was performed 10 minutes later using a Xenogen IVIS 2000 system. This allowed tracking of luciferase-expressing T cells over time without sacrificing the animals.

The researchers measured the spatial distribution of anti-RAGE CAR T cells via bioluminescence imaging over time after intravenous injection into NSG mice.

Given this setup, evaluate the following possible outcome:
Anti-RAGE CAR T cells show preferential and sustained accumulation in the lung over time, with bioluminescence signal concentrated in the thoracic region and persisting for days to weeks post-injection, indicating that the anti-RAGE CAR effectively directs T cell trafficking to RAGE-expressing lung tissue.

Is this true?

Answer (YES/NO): YES